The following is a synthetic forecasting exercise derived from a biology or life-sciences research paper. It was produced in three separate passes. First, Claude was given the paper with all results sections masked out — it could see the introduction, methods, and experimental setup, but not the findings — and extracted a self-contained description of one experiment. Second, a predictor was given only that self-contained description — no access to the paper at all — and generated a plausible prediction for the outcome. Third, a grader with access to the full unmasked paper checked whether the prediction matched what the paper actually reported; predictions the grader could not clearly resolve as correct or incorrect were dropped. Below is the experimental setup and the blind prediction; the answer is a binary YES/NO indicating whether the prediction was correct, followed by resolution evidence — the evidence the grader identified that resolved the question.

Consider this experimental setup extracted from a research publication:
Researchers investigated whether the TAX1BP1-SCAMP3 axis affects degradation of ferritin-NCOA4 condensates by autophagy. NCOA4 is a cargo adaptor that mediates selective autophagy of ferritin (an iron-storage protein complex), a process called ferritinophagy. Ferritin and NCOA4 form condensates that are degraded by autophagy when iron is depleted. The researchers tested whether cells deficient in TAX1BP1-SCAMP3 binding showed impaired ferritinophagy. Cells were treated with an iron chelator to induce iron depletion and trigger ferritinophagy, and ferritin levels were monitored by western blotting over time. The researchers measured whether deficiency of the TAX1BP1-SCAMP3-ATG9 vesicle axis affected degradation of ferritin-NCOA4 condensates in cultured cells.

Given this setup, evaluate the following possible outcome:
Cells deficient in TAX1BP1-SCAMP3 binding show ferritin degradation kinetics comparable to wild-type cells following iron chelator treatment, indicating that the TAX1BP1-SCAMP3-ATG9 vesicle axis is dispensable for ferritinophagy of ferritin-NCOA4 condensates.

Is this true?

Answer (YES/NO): YES